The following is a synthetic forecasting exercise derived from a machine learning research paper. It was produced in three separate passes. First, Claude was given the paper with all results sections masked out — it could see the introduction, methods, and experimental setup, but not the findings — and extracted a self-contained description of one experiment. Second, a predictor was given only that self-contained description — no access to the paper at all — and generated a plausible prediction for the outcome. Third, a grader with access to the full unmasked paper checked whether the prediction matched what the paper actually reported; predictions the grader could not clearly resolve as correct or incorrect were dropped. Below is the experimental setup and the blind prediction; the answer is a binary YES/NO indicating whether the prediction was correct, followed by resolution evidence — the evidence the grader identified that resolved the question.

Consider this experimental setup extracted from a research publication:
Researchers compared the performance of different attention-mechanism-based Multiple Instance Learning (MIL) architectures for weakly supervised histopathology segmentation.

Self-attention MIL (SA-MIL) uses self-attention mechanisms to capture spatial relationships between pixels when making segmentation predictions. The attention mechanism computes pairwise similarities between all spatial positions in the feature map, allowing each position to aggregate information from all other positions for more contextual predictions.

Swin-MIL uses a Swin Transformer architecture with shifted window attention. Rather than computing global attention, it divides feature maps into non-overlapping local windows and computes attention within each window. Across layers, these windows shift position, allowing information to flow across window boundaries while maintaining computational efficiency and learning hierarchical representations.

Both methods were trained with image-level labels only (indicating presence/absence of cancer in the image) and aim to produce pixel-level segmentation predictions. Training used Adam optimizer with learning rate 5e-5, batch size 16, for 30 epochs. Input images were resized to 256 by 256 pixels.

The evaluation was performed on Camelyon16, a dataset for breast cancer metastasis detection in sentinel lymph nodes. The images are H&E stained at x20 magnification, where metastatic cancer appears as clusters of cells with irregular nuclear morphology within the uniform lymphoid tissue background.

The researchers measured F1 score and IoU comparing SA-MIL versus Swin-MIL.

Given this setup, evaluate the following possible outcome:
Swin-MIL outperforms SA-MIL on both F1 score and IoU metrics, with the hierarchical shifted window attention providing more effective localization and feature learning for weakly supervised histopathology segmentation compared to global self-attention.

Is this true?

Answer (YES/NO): YES